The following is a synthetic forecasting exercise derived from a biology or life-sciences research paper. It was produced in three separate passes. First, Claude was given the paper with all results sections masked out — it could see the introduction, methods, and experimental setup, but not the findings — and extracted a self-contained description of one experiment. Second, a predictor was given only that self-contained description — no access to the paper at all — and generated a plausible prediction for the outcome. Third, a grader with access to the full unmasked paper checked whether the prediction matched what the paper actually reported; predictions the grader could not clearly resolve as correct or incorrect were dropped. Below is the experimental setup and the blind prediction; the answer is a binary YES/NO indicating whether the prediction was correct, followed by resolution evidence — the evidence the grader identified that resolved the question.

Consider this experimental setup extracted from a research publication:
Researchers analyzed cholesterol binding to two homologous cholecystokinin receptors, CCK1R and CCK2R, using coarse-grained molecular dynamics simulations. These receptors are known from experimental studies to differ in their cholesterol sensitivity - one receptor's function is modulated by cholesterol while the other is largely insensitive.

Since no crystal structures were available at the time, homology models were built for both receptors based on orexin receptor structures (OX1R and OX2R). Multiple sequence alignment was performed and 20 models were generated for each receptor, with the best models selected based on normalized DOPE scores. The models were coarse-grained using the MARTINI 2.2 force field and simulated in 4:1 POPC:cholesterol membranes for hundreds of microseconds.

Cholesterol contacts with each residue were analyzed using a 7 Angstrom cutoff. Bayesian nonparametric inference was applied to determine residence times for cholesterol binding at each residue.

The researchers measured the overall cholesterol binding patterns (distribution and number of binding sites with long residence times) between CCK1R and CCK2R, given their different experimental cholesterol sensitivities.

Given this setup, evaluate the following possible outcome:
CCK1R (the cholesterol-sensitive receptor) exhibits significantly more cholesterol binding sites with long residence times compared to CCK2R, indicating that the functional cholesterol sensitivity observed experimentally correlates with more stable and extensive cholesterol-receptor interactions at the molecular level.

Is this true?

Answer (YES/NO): NO